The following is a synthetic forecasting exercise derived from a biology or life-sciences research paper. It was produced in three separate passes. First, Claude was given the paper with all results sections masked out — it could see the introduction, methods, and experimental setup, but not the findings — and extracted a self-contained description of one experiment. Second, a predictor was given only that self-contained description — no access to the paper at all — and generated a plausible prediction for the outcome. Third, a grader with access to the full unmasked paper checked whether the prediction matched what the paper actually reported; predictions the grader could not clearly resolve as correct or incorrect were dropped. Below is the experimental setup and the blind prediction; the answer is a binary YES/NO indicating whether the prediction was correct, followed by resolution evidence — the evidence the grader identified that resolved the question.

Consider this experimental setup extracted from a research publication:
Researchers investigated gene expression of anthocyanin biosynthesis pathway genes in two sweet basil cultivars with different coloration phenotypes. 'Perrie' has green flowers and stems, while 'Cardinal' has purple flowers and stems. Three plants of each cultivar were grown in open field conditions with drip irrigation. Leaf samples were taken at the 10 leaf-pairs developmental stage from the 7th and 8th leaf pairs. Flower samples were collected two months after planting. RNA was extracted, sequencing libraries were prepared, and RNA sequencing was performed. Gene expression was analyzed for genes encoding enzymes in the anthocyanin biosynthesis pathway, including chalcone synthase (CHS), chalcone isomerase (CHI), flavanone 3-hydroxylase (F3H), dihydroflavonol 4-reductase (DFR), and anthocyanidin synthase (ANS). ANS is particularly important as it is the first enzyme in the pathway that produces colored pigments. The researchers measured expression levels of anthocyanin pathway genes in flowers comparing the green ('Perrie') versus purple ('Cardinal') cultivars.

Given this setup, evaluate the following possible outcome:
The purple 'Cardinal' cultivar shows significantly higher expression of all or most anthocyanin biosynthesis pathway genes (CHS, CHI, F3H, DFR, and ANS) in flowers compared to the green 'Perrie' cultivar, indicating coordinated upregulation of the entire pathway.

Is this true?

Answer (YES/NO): NO